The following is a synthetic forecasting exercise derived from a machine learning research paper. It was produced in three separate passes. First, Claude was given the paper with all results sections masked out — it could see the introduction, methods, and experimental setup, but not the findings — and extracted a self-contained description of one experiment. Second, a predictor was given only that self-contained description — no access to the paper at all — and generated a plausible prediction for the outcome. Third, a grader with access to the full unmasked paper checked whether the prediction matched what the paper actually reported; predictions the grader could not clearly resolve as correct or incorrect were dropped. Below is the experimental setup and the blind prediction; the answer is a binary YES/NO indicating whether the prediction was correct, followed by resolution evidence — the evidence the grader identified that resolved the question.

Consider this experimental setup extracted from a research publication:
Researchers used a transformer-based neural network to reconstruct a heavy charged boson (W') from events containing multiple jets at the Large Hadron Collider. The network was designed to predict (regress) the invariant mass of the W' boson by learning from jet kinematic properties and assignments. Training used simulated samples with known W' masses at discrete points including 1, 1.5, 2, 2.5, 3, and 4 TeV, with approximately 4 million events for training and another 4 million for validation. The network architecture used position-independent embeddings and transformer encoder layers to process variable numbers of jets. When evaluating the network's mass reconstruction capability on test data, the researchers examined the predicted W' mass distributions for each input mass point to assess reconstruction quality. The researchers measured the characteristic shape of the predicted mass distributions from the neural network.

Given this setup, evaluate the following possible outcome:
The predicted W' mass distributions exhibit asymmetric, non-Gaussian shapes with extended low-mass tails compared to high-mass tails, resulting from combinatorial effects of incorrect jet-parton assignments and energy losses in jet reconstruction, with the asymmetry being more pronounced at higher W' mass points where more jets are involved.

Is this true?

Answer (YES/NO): NO